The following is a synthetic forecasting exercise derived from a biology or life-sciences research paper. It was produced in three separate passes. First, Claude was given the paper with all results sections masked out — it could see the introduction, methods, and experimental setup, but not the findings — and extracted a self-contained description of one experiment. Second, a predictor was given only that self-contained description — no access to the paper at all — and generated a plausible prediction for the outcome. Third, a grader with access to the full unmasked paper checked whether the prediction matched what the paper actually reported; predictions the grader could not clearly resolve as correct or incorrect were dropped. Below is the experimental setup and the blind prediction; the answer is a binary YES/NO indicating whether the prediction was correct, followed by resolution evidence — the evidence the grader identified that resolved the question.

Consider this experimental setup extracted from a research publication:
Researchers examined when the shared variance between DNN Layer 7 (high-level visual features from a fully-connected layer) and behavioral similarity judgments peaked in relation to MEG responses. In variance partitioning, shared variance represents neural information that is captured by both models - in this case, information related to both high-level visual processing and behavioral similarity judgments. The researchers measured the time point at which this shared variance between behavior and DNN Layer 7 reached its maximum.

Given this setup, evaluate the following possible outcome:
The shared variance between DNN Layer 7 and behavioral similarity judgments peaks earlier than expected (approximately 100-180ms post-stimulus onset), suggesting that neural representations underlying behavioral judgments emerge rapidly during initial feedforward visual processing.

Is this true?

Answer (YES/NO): YES